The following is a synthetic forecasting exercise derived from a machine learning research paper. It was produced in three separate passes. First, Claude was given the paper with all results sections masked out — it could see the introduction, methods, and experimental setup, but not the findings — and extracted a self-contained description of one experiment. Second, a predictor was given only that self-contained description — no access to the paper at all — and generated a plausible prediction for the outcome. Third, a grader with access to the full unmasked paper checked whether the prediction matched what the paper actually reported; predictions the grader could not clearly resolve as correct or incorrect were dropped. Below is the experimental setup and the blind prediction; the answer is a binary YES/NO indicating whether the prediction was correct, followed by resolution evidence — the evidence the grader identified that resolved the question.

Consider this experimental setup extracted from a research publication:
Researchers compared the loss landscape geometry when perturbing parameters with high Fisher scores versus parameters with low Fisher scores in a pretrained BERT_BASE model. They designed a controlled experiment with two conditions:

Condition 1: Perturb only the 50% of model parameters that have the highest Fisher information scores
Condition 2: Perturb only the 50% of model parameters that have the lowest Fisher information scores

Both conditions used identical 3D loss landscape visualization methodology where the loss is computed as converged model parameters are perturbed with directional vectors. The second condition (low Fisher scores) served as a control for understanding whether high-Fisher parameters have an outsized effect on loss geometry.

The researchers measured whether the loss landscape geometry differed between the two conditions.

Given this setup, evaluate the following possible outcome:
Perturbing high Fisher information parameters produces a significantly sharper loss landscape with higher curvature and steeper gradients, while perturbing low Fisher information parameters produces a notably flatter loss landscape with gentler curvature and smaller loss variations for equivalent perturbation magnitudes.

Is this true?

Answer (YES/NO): YES